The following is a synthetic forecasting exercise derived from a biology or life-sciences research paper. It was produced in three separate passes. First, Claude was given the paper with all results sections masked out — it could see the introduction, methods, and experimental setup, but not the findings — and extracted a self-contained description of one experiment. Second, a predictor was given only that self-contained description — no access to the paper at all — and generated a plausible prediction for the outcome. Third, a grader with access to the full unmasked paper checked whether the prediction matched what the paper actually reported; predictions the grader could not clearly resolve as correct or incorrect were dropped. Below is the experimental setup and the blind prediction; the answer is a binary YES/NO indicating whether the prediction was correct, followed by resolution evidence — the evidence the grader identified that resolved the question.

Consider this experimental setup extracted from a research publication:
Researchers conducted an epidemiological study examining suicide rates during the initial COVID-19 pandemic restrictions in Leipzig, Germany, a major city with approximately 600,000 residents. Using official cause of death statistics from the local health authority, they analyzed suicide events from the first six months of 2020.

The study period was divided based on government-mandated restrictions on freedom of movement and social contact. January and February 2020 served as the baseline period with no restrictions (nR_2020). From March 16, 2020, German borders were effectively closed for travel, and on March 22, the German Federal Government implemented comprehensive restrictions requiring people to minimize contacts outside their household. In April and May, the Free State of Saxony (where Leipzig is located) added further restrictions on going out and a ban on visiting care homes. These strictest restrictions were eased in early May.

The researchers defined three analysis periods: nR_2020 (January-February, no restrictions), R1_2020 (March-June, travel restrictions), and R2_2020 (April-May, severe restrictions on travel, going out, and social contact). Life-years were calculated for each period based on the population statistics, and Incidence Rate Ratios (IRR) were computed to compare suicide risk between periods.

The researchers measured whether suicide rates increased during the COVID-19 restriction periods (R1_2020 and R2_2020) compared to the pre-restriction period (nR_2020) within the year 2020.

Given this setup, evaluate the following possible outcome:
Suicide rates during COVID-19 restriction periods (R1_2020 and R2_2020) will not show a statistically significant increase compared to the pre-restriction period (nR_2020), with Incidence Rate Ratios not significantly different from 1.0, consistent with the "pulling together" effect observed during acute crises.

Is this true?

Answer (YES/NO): NO